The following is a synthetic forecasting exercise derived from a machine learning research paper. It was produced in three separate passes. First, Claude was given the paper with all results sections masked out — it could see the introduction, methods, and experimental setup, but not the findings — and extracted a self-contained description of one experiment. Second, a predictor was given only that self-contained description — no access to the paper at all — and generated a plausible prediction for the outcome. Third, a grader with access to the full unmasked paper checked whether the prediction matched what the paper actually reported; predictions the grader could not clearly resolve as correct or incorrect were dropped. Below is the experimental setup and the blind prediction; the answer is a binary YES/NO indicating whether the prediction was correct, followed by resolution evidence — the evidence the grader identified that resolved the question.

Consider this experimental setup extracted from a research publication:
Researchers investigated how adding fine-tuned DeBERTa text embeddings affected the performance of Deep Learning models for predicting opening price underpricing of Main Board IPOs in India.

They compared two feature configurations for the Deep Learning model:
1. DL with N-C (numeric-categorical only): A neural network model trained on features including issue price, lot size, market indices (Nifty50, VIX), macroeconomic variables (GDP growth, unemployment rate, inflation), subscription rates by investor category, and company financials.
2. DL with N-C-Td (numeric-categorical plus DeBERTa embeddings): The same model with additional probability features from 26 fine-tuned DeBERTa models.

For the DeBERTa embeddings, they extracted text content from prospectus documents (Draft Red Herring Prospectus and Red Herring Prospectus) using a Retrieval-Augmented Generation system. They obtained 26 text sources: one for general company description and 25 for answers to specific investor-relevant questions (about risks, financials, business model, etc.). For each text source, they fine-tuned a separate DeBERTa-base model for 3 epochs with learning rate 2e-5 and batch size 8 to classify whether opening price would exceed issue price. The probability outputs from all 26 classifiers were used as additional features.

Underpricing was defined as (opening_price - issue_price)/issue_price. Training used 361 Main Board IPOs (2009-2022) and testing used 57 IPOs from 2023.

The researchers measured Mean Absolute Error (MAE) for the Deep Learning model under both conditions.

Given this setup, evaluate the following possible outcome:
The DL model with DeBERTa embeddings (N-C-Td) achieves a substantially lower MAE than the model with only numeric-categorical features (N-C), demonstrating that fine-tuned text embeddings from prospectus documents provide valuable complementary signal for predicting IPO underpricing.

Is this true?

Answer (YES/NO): NO